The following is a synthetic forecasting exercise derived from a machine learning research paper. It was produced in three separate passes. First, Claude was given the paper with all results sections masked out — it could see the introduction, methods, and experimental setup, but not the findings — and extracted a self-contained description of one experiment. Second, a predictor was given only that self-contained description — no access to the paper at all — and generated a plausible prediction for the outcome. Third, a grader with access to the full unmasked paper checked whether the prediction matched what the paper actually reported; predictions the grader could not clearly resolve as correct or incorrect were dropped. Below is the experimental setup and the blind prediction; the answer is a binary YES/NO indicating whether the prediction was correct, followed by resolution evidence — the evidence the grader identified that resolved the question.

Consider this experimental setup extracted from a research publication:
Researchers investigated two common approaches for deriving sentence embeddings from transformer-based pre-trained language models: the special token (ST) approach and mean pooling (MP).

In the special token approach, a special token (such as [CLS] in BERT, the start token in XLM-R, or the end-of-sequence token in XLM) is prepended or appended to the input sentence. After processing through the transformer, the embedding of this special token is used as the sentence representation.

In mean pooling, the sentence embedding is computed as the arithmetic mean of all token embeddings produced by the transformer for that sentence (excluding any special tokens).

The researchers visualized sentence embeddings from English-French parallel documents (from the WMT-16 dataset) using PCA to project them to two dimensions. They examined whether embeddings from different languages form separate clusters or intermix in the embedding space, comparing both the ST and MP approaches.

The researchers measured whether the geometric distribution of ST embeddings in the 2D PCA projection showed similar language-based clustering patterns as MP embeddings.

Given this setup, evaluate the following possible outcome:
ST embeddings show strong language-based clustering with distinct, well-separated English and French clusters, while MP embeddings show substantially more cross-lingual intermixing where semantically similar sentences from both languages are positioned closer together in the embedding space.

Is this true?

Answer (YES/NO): NO